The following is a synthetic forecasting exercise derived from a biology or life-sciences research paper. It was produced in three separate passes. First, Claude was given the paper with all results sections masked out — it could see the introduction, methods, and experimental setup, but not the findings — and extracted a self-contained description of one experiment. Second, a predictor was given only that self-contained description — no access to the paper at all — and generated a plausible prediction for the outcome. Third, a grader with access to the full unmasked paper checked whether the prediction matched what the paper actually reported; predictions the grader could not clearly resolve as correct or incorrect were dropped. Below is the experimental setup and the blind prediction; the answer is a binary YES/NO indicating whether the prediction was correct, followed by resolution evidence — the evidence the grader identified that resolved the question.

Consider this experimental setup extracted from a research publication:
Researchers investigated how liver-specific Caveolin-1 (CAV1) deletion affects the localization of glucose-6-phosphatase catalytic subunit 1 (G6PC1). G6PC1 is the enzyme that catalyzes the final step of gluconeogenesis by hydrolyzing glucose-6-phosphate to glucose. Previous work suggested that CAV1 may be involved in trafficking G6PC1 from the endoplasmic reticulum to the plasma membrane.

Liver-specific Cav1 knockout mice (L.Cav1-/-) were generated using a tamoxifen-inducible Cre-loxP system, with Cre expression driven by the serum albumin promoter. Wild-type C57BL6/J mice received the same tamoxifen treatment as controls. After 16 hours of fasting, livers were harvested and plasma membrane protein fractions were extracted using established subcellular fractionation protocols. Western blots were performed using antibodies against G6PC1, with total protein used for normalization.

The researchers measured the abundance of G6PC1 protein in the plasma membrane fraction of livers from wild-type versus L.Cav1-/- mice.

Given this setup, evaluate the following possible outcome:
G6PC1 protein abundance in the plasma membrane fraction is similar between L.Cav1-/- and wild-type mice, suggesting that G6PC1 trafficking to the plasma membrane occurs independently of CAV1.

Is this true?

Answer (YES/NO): NO